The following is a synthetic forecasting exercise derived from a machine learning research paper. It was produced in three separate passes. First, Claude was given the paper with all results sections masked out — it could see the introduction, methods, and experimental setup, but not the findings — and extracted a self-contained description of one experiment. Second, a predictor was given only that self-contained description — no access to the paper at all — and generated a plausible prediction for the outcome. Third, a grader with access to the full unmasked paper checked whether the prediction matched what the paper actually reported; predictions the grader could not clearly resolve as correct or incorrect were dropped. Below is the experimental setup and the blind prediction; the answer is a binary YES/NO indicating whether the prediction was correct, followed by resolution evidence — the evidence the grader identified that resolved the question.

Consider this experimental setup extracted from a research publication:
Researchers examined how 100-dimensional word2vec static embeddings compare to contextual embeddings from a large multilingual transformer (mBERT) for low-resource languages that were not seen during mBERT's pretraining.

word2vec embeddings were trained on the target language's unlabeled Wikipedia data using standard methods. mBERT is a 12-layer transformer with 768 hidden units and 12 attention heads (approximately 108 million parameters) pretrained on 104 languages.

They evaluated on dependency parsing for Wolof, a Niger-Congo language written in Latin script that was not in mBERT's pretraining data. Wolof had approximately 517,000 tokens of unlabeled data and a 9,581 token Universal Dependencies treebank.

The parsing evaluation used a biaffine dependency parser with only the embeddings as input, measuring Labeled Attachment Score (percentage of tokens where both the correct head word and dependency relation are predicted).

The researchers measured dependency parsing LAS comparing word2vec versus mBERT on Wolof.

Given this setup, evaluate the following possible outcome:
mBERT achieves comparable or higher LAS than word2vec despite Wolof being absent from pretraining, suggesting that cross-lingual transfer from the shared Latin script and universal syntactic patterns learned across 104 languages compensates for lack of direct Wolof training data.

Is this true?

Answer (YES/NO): YES